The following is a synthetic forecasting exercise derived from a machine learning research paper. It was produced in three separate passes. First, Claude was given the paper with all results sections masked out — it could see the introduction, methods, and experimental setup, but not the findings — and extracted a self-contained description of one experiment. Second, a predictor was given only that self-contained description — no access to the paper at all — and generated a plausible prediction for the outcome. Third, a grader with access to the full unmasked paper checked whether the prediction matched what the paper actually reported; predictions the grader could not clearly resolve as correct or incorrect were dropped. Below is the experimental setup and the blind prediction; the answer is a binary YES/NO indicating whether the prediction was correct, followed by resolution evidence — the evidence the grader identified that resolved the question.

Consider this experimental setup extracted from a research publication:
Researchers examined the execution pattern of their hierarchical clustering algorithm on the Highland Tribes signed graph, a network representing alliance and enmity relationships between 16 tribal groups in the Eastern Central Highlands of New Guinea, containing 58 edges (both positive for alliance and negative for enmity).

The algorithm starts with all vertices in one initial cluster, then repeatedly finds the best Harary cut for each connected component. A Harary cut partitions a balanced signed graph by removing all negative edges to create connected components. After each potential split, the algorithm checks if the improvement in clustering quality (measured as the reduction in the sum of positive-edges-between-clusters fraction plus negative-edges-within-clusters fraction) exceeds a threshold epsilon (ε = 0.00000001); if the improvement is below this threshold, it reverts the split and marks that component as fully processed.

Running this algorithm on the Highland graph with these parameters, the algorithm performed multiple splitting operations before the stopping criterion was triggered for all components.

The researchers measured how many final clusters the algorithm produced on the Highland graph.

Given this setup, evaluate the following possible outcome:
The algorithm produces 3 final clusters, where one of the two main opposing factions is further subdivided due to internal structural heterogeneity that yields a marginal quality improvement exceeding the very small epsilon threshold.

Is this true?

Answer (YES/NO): YES